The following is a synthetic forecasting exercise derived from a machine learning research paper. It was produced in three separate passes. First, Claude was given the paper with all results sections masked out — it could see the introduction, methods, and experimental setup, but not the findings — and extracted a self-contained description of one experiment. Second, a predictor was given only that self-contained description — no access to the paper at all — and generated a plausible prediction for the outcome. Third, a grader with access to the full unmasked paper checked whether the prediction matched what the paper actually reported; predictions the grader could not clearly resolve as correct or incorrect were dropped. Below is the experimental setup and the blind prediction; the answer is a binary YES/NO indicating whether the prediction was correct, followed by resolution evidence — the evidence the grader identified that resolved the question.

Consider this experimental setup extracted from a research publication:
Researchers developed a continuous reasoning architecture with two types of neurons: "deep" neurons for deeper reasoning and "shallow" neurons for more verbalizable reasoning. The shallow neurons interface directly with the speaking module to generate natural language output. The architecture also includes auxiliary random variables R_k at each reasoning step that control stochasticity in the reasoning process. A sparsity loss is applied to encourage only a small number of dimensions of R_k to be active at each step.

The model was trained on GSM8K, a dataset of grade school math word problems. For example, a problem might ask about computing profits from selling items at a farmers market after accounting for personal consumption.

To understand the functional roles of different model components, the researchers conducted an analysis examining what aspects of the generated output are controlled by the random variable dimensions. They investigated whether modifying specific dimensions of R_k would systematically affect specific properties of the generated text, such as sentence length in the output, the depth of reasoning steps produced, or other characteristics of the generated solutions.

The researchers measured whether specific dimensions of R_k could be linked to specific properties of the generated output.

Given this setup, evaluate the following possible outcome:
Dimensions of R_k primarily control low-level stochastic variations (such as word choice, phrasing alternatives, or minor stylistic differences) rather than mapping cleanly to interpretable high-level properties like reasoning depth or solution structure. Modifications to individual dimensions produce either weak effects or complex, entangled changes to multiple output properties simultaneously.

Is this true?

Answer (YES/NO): NO